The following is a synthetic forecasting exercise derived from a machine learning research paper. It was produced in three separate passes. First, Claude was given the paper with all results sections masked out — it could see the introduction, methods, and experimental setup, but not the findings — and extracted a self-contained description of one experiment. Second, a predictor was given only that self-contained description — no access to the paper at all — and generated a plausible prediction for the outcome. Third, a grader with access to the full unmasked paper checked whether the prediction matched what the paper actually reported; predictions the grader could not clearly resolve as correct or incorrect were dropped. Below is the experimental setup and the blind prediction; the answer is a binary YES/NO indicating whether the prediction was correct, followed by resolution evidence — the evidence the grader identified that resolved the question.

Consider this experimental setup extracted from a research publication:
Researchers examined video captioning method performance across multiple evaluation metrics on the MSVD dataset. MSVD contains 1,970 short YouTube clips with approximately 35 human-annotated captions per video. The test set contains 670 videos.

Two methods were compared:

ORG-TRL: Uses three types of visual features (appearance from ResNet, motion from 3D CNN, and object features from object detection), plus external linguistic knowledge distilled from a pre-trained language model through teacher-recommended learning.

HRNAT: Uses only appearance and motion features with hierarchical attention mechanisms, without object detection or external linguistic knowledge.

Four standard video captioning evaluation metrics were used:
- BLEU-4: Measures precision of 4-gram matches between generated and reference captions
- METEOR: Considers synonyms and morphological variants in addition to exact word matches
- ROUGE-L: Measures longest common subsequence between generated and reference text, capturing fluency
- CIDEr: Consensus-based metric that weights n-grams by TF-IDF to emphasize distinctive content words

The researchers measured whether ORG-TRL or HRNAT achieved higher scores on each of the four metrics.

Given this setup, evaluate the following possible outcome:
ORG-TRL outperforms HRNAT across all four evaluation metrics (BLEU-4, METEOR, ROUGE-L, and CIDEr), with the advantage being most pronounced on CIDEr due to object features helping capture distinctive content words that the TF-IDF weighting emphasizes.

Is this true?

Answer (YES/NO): NO